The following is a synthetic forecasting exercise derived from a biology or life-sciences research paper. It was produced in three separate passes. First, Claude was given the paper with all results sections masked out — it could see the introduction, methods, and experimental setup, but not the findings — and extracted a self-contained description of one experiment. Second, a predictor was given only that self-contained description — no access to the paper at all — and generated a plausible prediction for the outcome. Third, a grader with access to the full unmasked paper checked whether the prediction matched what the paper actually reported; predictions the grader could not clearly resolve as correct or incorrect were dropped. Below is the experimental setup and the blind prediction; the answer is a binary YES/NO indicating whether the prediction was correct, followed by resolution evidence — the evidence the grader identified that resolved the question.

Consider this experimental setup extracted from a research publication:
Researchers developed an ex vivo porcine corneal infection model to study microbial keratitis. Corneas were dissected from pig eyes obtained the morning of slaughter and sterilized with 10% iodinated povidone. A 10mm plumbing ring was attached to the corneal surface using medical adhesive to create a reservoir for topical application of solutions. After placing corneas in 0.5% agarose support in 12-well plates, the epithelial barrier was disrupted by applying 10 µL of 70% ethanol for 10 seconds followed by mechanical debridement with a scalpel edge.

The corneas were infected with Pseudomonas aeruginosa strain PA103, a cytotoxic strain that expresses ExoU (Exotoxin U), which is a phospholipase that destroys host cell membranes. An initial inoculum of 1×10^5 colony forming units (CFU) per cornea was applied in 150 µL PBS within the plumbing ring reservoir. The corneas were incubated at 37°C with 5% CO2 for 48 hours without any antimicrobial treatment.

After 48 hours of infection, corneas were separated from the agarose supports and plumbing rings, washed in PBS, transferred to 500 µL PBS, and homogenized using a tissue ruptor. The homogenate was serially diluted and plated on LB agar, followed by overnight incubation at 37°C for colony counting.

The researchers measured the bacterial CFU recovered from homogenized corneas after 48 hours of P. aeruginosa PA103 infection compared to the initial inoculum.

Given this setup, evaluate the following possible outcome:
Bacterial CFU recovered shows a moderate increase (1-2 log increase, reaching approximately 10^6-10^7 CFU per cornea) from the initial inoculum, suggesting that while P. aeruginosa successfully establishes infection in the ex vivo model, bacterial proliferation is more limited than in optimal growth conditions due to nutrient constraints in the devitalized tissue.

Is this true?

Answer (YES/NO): NO